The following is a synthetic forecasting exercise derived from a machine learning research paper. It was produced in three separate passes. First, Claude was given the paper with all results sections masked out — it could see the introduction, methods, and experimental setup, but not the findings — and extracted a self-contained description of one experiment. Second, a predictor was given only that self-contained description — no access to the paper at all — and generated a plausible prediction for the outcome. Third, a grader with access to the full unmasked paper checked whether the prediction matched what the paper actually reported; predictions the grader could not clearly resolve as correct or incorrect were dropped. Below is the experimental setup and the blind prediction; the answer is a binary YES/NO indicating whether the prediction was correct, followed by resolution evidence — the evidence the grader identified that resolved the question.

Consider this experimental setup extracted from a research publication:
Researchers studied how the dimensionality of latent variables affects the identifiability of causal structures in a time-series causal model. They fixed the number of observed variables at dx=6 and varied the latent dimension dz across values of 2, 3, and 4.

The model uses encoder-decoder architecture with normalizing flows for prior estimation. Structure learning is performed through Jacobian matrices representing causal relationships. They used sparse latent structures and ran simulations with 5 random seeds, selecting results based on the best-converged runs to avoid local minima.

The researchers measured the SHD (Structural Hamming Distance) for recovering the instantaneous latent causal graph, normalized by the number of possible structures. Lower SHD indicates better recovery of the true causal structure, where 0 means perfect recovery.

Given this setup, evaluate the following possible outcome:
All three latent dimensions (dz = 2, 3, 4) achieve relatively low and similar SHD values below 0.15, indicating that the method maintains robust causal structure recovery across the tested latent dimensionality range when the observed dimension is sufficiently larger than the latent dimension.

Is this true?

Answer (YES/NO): NO